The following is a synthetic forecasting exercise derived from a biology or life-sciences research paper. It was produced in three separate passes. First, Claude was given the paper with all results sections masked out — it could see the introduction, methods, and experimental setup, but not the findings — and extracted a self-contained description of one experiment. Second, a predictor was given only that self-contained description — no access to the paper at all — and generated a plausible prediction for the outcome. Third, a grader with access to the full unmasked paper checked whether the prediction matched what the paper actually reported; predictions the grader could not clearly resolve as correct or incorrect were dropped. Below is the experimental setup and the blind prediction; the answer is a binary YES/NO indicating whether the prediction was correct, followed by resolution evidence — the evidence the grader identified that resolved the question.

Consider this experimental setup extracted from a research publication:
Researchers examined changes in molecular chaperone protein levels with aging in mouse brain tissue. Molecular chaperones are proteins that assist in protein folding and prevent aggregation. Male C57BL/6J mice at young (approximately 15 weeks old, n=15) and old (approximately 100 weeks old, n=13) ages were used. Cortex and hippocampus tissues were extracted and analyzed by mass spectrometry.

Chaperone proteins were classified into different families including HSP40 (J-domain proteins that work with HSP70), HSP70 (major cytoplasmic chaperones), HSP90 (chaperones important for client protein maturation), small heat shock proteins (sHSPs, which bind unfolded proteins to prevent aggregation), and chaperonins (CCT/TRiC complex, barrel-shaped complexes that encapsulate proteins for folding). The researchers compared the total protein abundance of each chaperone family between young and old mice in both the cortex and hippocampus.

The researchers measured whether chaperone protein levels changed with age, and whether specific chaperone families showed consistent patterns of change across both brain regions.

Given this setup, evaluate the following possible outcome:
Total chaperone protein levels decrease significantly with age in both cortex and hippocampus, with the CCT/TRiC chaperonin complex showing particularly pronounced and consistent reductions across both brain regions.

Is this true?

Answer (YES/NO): NO